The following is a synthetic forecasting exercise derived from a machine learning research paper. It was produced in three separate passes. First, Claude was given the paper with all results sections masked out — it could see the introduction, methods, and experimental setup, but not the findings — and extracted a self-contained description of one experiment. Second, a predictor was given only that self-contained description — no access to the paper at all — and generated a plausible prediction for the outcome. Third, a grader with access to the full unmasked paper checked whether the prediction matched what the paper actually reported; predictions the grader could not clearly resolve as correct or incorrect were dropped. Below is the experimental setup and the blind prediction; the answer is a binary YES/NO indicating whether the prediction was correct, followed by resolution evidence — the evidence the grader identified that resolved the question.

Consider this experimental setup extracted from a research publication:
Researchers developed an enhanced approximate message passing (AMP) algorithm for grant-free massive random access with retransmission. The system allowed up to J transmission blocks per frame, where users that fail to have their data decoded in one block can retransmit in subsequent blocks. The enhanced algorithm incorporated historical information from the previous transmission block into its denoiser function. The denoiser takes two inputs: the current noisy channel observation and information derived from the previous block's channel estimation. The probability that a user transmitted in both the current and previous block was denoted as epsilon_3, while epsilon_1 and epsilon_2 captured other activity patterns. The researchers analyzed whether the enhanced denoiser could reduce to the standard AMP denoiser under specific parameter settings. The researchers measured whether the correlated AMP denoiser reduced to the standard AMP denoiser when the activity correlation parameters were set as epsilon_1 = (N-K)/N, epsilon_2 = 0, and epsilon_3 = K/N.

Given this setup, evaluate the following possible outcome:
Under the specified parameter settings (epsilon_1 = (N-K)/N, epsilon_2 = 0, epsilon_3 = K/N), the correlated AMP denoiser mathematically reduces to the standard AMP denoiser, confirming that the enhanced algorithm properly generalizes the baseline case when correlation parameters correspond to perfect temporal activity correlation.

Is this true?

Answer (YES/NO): YES